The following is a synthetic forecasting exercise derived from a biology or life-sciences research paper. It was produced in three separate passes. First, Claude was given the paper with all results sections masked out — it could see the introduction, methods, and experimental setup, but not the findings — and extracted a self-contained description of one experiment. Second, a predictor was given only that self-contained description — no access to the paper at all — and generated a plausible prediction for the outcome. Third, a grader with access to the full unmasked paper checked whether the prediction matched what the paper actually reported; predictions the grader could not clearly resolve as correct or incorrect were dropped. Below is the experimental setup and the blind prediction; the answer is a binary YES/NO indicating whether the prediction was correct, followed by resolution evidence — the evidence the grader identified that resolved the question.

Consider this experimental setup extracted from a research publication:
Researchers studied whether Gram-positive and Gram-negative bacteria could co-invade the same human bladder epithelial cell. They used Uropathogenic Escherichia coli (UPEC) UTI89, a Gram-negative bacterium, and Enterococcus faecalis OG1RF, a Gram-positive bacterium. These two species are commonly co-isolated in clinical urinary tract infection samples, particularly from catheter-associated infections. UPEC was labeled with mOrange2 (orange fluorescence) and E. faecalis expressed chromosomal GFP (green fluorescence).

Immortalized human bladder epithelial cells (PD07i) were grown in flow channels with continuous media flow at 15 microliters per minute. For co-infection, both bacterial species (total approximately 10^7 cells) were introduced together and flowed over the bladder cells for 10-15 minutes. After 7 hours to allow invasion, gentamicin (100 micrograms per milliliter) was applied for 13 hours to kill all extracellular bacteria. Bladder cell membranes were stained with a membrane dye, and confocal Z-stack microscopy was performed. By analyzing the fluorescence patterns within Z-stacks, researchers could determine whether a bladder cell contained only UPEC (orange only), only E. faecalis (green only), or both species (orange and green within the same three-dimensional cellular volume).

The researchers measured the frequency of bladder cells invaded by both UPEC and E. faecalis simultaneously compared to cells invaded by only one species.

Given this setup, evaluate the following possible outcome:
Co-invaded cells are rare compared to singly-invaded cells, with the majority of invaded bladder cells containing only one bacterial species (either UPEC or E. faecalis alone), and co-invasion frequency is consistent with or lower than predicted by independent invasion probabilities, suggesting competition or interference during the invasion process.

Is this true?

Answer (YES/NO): NO